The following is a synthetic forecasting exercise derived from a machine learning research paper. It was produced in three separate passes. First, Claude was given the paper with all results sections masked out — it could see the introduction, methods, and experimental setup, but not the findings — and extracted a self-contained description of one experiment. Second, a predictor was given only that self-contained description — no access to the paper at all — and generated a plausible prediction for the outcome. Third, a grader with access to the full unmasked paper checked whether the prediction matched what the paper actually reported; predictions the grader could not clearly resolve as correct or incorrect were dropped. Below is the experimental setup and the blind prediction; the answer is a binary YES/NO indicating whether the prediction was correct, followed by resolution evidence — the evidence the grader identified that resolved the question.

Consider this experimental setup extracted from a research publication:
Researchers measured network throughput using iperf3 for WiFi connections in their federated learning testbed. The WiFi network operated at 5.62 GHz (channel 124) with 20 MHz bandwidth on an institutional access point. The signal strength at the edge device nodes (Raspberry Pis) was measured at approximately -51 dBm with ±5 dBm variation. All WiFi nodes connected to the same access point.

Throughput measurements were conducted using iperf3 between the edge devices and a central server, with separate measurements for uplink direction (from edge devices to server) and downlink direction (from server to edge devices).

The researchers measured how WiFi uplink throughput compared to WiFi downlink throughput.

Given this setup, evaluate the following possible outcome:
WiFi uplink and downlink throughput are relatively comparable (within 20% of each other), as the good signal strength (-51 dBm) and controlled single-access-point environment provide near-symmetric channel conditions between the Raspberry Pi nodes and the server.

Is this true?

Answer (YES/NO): NO